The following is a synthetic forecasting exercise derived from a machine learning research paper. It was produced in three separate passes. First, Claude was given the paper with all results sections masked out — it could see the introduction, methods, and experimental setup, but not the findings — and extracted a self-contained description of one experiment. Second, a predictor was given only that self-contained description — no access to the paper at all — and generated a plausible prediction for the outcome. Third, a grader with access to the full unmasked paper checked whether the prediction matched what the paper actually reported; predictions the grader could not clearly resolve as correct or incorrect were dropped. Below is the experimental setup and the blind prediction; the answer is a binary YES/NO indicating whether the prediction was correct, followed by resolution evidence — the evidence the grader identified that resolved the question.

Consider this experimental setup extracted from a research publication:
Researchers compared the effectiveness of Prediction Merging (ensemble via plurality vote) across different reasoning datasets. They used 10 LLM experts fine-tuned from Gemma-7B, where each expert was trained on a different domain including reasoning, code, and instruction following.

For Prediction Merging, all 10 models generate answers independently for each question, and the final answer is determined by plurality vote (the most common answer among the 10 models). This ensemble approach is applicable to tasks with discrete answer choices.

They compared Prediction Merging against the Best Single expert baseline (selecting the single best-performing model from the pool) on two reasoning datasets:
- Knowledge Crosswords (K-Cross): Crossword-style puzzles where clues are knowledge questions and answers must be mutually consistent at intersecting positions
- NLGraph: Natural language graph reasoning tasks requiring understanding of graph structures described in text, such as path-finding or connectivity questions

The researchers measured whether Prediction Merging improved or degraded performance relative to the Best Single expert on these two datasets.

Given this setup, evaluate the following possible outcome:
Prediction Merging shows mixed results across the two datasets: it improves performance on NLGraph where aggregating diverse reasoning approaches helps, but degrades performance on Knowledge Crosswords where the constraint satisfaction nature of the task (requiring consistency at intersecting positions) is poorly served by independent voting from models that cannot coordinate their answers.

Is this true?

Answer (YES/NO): NO